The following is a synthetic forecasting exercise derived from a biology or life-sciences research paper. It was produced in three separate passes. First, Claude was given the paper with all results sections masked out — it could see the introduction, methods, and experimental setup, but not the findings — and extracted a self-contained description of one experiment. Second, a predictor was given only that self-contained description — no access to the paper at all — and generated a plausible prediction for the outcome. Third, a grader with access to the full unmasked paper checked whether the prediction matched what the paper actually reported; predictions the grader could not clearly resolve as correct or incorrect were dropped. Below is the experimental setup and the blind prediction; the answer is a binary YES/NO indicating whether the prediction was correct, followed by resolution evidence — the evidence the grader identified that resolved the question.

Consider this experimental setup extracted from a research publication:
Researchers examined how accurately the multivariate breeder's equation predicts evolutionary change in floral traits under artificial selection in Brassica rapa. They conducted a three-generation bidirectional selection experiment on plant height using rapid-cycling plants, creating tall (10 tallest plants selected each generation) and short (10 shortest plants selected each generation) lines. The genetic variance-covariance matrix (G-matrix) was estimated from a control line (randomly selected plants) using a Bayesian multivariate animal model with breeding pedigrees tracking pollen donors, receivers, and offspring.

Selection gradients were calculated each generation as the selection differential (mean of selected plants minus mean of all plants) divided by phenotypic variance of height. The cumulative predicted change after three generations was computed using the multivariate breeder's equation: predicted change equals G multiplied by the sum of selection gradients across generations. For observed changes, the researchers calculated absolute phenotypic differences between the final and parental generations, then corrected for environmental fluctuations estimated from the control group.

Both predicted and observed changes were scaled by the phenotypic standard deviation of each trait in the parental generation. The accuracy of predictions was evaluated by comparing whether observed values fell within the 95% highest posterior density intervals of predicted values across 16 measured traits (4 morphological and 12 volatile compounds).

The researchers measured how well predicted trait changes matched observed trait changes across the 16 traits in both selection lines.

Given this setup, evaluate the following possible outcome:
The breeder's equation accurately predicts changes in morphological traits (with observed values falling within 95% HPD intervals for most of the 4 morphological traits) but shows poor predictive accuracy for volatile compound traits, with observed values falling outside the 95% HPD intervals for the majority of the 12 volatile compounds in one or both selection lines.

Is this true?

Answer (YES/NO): NO